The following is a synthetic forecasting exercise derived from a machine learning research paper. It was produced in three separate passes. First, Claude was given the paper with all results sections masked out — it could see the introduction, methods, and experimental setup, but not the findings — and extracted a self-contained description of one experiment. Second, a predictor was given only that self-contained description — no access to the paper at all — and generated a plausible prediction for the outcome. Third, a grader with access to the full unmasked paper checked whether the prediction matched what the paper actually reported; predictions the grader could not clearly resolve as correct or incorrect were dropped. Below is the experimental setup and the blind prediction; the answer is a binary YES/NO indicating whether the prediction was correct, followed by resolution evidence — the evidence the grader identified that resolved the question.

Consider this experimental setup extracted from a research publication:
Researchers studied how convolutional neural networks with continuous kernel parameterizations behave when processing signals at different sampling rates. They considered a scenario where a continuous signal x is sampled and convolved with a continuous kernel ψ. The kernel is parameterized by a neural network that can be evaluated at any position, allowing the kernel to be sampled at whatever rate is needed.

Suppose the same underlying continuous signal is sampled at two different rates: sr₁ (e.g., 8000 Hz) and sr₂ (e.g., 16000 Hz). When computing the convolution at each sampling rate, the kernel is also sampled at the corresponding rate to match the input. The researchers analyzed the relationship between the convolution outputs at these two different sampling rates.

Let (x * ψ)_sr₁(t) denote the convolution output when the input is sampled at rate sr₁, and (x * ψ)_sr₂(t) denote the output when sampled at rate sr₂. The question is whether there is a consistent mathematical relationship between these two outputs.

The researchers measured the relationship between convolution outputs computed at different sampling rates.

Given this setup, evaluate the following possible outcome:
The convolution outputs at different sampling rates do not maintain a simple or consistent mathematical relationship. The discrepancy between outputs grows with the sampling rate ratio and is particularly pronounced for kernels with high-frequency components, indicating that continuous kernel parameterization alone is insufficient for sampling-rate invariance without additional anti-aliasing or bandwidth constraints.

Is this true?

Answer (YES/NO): NO